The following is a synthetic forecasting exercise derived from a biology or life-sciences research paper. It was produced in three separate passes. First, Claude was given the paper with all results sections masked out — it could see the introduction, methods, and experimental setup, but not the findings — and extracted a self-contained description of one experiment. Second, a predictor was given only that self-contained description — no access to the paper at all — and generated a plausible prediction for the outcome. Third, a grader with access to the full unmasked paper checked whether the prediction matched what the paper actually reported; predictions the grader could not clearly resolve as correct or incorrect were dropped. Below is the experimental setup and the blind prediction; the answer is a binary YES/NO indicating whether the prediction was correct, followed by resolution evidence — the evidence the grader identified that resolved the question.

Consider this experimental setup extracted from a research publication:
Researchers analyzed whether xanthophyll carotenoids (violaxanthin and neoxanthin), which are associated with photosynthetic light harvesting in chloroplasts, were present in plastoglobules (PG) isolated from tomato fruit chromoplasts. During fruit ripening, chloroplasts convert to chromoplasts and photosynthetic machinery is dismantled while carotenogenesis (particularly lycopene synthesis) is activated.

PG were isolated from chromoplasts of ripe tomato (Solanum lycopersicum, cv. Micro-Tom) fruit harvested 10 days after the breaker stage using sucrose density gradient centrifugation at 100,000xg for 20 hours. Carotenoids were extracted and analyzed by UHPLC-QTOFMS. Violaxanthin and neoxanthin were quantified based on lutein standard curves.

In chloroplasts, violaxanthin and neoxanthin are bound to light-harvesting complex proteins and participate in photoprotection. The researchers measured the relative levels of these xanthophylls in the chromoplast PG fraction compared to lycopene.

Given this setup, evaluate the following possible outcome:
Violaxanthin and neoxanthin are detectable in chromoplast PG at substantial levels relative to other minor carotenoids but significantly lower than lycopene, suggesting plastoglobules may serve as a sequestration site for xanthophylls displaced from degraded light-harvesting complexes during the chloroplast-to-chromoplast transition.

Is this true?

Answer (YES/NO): NO